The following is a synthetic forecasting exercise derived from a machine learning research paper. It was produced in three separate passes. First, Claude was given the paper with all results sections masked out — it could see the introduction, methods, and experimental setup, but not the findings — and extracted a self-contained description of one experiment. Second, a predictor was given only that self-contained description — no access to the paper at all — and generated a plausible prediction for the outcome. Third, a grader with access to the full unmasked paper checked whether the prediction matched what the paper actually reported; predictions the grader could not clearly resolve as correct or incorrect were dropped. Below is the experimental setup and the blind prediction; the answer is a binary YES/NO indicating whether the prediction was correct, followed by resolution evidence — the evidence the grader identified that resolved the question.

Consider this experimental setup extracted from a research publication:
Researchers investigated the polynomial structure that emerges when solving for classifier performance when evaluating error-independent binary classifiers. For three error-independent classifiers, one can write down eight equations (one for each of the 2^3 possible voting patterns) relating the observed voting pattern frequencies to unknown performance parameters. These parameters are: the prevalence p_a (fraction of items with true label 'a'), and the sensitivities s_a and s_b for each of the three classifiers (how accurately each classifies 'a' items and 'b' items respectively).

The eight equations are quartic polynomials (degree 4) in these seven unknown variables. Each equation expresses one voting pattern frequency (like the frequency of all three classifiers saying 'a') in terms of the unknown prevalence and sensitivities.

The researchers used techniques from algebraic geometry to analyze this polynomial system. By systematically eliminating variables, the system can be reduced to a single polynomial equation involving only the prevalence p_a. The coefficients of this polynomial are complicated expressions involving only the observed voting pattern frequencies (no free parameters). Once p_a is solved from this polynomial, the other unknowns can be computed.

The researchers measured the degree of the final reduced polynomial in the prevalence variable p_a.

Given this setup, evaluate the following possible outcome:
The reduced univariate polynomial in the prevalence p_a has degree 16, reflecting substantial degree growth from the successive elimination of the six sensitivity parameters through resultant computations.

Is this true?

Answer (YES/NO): NO